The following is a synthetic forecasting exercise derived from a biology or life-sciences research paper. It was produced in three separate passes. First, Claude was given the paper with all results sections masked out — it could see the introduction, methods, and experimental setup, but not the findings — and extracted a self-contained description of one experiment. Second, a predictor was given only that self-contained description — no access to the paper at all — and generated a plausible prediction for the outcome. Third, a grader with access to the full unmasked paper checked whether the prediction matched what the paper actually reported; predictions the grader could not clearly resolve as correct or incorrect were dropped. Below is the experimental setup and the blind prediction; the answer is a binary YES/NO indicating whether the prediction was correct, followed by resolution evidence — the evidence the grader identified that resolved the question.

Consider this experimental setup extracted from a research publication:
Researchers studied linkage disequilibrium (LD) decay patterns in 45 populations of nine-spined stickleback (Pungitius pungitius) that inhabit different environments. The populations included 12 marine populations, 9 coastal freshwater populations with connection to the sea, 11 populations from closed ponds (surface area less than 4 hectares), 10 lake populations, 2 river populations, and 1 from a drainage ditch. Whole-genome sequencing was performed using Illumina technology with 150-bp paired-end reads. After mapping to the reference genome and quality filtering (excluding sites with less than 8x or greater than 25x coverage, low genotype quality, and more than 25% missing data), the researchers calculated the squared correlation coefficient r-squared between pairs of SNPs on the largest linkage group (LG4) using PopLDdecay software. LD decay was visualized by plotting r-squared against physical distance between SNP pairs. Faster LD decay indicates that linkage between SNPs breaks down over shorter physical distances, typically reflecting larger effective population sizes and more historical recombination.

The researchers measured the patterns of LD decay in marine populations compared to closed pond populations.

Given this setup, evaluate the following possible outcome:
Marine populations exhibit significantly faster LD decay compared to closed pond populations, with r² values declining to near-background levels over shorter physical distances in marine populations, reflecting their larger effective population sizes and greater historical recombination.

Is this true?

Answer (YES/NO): YES